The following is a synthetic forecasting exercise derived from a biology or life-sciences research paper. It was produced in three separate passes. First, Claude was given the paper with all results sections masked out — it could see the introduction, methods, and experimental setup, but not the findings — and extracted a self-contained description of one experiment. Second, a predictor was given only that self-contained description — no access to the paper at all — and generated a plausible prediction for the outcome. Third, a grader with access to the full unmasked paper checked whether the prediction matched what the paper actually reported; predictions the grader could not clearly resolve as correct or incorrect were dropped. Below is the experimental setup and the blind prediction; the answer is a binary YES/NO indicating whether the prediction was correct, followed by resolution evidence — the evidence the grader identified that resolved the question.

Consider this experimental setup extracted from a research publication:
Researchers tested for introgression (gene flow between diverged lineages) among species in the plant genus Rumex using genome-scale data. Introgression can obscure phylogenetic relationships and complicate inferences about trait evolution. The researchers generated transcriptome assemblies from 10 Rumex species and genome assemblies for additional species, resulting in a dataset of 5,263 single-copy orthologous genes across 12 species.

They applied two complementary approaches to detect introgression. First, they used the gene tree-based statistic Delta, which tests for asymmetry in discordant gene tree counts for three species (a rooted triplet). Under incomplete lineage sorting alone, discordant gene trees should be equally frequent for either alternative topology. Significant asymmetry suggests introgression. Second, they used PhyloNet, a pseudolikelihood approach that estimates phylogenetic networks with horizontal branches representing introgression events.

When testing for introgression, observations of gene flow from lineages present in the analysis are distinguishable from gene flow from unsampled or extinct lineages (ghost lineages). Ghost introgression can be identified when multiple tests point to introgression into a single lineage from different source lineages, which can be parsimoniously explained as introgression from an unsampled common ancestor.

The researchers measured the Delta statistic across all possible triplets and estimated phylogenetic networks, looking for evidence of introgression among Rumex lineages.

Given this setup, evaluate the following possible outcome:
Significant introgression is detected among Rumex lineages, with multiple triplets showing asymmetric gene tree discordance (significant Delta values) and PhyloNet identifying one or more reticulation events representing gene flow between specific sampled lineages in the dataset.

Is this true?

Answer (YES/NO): NO